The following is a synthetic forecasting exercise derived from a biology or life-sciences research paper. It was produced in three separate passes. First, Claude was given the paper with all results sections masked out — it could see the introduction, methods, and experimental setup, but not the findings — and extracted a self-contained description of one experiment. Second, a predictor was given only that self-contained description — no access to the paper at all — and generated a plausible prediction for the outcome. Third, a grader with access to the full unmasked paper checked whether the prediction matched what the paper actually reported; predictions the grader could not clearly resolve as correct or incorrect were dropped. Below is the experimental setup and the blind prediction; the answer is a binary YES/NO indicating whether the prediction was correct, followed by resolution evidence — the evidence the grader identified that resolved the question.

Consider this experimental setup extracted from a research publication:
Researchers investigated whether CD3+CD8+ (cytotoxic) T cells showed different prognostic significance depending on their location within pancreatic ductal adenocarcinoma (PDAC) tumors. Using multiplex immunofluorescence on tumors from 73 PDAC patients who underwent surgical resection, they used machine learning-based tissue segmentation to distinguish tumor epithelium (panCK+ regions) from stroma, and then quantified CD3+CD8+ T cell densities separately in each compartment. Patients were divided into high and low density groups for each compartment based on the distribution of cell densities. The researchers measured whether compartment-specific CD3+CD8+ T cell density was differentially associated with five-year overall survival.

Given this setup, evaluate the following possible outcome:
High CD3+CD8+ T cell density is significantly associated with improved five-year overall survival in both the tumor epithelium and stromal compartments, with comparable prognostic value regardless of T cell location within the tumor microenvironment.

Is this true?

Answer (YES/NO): NO